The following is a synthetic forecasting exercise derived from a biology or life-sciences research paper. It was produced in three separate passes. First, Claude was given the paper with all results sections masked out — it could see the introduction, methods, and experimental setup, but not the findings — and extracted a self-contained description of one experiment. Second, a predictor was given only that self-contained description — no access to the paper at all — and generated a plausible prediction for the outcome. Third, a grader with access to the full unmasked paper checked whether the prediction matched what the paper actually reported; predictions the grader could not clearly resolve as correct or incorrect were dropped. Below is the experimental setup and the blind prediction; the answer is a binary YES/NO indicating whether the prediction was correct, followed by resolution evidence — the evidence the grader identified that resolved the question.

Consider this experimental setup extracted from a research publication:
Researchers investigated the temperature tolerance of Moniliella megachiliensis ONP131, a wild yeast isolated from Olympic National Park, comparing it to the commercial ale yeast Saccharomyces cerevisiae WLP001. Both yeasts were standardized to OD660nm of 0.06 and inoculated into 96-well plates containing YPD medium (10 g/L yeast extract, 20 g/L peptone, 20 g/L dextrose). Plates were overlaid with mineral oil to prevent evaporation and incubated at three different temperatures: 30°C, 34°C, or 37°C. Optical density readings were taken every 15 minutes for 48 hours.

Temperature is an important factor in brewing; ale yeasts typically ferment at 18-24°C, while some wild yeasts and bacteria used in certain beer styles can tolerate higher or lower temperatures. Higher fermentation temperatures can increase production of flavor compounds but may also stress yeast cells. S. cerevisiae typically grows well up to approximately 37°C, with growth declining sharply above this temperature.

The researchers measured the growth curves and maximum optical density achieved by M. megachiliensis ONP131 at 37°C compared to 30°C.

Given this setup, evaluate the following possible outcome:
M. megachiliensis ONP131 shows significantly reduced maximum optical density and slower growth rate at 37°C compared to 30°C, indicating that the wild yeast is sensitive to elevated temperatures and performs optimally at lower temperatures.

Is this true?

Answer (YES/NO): YES